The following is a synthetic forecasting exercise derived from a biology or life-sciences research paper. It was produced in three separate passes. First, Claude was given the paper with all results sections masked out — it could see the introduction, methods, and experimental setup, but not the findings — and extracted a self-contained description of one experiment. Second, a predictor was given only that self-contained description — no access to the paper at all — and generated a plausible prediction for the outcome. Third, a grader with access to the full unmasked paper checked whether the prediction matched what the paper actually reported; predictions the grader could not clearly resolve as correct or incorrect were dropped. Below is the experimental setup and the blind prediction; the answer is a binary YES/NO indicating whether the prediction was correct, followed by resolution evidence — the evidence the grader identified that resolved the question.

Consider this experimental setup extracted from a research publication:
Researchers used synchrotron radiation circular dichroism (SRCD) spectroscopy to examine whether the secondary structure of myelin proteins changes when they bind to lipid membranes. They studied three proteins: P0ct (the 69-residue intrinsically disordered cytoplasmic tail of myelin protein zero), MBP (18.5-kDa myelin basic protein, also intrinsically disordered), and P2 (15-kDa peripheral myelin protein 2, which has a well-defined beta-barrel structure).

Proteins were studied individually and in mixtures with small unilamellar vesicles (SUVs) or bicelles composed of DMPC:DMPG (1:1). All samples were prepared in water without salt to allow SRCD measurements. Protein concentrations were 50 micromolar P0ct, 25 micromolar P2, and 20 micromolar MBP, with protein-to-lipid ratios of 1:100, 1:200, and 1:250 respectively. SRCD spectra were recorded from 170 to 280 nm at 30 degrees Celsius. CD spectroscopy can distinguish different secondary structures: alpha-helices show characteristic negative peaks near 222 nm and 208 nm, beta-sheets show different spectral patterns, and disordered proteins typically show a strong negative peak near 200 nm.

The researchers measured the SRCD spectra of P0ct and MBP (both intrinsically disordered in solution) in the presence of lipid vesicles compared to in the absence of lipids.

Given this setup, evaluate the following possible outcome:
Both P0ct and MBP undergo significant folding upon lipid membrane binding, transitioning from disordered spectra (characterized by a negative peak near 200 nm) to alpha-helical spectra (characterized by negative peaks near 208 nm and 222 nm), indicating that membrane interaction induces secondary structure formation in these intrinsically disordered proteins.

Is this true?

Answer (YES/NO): YES